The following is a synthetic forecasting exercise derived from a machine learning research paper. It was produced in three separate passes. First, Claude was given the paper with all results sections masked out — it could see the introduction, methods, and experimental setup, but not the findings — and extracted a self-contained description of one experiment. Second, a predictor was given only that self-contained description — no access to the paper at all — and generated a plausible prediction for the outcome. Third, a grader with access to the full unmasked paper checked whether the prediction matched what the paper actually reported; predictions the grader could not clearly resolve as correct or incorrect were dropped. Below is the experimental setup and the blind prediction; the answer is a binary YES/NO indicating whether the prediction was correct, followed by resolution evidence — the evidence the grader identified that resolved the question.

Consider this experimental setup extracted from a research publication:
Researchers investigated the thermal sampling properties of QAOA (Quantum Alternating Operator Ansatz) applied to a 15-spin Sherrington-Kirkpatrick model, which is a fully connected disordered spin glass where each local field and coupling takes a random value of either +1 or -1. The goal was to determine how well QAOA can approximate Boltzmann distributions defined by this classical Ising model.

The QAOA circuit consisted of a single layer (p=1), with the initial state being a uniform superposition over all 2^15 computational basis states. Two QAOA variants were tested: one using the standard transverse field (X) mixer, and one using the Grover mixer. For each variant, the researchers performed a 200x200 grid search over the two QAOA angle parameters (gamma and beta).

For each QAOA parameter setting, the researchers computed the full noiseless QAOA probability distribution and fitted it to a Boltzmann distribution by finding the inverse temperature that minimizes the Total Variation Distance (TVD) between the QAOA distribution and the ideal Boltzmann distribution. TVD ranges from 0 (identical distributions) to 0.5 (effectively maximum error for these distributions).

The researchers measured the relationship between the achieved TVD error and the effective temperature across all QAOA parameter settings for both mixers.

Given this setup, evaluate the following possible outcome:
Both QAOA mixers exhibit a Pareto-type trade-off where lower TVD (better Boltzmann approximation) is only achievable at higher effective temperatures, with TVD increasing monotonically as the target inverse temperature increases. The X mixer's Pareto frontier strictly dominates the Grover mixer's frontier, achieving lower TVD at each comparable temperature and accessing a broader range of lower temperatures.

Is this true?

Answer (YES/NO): NO